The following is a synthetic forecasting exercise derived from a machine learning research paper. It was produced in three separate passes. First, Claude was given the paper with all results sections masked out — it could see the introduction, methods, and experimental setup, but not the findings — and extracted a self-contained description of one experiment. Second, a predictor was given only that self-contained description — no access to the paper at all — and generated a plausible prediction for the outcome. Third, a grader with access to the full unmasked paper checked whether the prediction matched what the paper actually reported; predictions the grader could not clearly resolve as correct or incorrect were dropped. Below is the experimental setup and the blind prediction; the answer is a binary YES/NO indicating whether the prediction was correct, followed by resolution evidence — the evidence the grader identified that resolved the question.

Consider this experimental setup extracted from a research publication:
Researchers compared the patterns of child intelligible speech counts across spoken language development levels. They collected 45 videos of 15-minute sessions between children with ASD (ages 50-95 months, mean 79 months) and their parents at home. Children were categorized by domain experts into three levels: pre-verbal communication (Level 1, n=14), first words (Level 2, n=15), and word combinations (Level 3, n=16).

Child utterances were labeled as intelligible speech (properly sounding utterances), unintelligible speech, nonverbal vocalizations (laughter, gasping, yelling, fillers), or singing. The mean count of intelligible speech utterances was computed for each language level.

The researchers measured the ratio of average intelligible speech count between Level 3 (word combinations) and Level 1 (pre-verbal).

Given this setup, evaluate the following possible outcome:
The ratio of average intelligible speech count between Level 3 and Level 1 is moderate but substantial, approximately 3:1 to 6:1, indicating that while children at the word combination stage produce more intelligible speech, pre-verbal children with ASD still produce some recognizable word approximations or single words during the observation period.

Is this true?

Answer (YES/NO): NO